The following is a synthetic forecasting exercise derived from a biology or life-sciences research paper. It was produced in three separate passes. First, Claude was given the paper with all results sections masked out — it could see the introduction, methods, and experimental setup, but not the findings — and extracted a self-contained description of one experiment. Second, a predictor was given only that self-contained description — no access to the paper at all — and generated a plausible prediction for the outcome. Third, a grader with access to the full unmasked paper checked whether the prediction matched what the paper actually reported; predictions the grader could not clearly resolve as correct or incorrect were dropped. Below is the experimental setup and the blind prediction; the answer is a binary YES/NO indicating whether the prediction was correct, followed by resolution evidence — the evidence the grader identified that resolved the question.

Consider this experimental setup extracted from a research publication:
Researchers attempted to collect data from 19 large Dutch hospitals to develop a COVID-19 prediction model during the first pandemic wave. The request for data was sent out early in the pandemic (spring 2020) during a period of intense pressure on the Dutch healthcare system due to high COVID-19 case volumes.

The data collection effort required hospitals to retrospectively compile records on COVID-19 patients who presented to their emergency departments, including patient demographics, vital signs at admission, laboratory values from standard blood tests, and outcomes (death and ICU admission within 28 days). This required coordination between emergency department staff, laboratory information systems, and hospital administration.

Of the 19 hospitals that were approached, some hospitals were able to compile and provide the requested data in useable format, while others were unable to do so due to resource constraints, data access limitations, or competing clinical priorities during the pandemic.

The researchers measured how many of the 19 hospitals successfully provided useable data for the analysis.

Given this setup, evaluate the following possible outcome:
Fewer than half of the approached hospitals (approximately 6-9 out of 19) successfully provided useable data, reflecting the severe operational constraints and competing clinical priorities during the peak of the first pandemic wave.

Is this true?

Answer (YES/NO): NO